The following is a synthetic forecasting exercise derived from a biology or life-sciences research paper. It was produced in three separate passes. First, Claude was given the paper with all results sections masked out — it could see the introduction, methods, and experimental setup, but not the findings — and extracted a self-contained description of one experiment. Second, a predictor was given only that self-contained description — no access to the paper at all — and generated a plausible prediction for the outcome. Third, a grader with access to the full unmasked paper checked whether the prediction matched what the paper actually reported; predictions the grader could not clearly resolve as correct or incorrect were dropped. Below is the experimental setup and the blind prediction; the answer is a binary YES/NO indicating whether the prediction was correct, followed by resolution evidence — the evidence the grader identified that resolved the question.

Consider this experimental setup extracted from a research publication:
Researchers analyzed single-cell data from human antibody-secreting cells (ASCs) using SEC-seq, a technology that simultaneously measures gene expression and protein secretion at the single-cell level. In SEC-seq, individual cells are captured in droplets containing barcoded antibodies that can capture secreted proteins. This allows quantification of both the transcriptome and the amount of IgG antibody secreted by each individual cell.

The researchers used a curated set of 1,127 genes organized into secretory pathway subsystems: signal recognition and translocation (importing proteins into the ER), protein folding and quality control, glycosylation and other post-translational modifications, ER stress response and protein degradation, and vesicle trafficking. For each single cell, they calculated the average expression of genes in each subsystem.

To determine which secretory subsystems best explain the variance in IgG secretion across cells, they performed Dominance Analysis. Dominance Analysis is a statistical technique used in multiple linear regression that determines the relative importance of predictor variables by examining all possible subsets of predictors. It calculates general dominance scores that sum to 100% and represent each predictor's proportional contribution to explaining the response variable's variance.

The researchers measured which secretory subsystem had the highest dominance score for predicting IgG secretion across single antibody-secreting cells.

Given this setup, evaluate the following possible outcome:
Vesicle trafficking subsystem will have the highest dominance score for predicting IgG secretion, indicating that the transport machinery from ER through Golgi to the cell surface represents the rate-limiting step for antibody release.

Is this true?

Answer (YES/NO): NO